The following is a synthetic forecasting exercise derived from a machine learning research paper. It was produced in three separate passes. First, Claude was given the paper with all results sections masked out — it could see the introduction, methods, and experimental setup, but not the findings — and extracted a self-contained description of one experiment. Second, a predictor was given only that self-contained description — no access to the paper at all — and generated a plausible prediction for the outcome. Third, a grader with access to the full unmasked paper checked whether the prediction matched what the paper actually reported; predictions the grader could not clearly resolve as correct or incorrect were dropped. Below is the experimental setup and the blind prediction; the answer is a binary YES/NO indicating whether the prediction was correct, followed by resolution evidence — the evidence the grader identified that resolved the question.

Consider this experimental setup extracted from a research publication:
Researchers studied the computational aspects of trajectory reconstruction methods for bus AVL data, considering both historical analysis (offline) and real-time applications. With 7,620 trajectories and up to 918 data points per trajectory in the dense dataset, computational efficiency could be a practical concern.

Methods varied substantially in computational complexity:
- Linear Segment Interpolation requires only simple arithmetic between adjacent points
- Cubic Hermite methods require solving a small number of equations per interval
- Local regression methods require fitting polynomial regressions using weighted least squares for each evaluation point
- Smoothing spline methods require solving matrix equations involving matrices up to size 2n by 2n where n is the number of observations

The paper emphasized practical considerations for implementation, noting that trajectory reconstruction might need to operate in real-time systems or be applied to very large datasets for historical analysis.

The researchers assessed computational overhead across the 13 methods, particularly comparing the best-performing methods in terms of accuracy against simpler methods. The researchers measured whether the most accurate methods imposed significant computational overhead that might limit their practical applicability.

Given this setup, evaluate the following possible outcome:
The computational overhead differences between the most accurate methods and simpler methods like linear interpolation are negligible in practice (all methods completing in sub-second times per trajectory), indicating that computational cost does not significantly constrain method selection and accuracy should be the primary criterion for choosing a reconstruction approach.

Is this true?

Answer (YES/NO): NO